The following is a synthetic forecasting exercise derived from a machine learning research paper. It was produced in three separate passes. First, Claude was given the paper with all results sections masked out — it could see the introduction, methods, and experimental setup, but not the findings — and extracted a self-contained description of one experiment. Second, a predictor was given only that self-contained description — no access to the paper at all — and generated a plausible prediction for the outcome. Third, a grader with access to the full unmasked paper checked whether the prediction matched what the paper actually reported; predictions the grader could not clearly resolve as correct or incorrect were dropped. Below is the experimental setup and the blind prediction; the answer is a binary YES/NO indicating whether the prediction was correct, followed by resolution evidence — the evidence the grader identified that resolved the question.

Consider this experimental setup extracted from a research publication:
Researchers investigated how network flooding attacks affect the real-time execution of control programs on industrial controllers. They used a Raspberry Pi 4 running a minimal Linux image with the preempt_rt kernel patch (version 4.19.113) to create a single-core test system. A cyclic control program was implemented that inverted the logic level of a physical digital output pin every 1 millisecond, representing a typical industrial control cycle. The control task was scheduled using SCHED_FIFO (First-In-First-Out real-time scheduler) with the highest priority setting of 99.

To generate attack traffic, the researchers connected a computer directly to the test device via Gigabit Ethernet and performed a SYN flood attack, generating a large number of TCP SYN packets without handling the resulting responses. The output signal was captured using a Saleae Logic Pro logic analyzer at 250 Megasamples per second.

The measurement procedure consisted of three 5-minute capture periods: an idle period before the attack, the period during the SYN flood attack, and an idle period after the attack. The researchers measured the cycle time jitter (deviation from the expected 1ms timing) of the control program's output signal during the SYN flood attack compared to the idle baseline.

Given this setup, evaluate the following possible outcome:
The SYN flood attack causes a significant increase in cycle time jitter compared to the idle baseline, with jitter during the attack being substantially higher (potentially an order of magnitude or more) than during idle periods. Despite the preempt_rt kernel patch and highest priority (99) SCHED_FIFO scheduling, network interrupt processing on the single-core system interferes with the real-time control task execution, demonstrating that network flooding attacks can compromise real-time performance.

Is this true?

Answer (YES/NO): YES